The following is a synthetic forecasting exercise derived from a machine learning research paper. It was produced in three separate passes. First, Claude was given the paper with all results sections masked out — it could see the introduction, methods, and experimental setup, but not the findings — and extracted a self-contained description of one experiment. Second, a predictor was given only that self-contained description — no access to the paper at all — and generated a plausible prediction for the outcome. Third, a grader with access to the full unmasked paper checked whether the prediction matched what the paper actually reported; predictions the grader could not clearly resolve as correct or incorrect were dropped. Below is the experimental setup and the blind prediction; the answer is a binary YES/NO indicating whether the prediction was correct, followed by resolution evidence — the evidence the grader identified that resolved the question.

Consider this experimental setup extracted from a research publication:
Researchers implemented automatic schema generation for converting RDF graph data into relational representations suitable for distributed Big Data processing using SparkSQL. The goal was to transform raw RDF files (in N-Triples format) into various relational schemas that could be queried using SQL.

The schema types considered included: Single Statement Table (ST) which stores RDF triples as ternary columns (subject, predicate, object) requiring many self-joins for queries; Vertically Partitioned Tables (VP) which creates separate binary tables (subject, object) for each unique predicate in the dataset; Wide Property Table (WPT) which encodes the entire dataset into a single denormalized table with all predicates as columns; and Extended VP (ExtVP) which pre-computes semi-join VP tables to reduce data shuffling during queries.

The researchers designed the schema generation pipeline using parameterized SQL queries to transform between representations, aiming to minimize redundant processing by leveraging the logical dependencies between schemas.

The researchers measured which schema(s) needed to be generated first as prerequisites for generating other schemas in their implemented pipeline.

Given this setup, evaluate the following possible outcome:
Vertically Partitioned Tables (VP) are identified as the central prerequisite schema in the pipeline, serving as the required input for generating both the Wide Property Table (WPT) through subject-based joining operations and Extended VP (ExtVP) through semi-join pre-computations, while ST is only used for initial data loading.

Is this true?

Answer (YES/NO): NO